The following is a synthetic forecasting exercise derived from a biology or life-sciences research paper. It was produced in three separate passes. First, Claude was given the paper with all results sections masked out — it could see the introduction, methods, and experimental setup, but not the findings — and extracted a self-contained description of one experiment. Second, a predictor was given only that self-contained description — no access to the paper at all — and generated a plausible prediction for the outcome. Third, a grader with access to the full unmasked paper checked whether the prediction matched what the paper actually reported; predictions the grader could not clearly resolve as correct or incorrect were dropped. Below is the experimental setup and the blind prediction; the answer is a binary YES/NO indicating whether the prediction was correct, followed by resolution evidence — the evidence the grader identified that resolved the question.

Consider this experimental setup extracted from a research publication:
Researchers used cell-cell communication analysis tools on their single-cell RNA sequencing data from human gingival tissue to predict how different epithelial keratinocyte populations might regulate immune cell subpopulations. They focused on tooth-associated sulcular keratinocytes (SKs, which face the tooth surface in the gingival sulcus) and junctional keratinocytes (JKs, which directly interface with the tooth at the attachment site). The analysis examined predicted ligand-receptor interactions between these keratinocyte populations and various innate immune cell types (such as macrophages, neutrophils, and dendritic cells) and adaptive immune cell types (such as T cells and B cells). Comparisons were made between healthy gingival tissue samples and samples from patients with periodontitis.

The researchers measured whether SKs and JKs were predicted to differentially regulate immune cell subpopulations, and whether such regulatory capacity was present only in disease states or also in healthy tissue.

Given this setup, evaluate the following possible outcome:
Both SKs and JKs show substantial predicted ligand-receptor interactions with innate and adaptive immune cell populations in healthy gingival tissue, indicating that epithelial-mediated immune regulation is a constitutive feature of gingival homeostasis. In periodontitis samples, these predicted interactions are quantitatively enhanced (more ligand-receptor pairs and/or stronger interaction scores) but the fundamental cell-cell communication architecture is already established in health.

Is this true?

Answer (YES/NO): YES